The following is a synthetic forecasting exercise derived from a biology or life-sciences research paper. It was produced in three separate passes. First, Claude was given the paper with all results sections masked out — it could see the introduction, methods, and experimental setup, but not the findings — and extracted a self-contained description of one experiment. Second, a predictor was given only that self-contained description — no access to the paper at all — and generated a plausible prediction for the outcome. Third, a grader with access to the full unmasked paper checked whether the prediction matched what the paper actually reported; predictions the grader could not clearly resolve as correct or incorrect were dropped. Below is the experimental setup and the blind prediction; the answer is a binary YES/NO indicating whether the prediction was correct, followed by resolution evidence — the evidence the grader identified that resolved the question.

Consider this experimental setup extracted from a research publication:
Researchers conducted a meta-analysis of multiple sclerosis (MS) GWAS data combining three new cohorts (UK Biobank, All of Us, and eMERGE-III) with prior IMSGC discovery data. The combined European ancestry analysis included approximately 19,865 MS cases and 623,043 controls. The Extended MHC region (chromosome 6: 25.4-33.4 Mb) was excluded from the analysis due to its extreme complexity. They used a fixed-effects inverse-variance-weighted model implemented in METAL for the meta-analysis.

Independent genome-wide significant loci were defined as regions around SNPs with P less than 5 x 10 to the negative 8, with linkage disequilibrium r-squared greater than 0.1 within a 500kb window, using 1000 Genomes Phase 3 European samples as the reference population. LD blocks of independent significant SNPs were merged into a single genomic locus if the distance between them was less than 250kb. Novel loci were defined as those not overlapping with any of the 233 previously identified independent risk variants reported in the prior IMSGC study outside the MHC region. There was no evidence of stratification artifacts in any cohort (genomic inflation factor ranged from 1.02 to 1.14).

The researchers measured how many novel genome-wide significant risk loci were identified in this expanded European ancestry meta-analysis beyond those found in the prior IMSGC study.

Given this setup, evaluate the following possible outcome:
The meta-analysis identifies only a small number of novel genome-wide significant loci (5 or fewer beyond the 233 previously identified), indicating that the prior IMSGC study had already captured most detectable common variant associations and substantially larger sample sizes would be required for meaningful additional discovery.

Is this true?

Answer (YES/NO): YES